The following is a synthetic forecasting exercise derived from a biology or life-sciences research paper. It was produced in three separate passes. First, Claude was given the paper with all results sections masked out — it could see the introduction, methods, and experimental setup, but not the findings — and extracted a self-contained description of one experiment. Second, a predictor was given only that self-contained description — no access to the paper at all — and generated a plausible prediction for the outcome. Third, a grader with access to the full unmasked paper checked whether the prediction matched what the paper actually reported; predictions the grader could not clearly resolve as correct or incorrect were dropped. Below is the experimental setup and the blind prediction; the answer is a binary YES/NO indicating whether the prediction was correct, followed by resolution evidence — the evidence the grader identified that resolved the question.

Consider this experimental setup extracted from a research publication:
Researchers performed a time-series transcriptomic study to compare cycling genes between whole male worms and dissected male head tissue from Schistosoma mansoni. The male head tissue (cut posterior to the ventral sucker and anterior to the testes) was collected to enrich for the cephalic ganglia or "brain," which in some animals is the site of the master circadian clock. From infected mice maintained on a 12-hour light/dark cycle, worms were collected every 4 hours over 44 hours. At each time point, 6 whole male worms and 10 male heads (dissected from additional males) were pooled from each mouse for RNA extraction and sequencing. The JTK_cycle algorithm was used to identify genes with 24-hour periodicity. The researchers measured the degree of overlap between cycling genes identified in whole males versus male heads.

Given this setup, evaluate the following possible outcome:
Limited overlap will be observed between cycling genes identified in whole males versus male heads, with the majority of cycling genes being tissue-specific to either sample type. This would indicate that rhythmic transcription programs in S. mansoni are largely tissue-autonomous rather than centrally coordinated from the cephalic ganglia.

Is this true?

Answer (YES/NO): NO